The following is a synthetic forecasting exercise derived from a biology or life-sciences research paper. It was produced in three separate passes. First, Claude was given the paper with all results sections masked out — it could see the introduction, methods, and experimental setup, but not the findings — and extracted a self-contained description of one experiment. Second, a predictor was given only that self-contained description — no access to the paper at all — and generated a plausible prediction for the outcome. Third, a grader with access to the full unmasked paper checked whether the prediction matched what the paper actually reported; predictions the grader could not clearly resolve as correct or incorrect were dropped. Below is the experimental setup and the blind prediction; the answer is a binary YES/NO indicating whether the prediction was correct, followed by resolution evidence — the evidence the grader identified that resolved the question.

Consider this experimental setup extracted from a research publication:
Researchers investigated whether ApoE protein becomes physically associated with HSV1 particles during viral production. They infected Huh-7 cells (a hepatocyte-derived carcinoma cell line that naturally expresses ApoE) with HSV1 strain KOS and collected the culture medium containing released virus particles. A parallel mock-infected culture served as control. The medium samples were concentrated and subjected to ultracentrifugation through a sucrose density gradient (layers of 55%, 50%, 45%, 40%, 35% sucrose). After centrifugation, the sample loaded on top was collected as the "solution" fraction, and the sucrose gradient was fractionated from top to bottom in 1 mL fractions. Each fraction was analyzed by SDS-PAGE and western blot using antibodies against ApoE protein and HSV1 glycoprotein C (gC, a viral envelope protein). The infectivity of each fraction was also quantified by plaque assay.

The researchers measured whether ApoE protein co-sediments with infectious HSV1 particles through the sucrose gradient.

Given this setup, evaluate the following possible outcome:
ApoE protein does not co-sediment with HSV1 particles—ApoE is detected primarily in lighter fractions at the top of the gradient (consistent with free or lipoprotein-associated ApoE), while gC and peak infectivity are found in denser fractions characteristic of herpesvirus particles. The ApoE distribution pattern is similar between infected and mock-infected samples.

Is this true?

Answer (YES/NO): NO